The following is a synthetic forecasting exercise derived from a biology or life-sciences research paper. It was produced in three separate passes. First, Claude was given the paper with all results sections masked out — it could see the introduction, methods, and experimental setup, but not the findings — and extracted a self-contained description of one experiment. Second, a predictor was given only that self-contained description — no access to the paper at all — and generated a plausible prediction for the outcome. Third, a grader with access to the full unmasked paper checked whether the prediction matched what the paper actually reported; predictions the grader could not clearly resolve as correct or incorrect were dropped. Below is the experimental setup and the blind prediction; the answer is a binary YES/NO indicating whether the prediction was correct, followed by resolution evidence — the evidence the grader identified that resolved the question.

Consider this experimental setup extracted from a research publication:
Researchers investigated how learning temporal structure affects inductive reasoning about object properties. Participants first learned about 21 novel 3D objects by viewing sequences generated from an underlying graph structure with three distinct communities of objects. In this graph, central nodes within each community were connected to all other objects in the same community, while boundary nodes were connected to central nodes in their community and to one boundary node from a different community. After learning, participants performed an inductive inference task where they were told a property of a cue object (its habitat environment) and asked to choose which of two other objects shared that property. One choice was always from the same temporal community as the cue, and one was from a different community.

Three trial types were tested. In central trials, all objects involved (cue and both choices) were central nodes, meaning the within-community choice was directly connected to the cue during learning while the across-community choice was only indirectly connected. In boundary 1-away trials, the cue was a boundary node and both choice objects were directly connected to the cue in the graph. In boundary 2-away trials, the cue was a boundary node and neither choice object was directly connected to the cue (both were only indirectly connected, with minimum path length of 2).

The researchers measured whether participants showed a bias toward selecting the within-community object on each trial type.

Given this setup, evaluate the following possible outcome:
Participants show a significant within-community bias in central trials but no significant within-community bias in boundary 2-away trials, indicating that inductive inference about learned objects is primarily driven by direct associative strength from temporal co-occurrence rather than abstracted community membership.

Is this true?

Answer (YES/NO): NO